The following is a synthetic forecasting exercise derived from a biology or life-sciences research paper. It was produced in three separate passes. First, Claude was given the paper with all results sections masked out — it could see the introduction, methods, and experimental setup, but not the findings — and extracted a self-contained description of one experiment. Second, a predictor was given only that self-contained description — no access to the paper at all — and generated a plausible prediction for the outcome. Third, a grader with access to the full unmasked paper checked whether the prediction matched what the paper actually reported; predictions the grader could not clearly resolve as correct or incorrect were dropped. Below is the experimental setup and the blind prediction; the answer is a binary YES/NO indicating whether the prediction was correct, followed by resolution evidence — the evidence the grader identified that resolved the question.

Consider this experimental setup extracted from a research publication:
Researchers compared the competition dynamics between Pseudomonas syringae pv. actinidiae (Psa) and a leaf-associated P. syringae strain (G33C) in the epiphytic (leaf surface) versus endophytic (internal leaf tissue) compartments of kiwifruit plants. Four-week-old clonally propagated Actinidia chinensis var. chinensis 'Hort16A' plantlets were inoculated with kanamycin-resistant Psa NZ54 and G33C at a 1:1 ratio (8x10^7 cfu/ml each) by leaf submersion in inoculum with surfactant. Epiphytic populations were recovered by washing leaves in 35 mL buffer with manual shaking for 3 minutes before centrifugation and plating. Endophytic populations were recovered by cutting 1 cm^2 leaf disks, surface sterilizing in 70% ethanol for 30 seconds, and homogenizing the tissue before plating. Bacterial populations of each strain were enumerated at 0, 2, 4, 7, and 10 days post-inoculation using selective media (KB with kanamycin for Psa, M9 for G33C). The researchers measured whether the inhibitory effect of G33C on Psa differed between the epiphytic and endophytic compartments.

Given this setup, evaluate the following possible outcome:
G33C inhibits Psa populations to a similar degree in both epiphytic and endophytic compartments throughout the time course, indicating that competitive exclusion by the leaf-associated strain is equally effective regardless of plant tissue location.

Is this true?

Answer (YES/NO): NO